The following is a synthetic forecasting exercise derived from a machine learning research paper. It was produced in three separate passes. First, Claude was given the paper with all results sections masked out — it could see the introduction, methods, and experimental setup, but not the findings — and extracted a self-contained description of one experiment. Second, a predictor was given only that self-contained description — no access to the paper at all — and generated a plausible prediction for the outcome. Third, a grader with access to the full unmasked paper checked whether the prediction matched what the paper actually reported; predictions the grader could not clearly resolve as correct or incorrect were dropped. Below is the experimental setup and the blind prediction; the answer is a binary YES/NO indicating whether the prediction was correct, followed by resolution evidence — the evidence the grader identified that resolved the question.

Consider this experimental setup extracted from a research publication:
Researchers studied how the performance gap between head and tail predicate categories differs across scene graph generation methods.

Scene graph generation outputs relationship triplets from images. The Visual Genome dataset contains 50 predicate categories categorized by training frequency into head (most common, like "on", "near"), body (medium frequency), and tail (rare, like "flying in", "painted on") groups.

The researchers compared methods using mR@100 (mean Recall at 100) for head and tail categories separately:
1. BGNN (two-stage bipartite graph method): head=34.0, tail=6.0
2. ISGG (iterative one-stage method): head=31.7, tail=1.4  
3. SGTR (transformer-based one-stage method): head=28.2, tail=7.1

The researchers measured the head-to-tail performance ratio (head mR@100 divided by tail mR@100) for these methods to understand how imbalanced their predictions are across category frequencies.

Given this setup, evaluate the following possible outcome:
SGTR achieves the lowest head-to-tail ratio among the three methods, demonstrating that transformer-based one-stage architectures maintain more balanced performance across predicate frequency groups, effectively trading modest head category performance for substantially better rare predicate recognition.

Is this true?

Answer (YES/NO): YES